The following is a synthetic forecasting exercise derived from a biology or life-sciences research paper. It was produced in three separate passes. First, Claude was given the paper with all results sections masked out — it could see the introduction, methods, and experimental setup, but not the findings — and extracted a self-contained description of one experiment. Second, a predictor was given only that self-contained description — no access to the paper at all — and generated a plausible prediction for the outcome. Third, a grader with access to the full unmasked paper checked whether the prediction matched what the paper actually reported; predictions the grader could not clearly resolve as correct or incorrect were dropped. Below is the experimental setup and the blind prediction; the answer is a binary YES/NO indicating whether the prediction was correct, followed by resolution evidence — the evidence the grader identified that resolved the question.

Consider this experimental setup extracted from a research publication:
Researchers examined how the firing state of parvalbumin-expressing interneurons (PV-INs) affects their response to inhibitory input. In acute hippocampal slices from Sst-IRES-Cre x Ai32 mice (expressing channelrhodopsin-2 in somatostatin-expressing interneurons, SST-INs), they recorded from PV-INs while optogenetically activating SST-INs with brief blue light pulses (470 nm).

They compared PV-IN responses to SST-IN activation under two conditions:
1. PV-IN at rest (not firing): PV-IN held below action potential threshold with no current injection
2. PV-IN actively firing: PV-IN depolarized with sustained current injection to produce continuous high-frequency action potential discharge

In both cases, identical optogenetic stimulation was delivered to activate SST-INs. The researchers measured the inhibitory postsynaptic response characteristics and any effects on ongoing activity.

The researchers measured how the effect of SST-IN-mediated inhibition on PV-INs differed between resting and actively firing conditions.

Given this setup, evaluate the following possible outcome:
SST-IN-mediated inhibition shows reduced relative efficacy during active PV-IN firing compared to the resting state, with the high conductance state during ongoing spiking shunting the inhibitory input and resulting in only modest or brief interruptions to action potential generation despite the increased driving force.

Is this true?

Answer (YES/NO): NO